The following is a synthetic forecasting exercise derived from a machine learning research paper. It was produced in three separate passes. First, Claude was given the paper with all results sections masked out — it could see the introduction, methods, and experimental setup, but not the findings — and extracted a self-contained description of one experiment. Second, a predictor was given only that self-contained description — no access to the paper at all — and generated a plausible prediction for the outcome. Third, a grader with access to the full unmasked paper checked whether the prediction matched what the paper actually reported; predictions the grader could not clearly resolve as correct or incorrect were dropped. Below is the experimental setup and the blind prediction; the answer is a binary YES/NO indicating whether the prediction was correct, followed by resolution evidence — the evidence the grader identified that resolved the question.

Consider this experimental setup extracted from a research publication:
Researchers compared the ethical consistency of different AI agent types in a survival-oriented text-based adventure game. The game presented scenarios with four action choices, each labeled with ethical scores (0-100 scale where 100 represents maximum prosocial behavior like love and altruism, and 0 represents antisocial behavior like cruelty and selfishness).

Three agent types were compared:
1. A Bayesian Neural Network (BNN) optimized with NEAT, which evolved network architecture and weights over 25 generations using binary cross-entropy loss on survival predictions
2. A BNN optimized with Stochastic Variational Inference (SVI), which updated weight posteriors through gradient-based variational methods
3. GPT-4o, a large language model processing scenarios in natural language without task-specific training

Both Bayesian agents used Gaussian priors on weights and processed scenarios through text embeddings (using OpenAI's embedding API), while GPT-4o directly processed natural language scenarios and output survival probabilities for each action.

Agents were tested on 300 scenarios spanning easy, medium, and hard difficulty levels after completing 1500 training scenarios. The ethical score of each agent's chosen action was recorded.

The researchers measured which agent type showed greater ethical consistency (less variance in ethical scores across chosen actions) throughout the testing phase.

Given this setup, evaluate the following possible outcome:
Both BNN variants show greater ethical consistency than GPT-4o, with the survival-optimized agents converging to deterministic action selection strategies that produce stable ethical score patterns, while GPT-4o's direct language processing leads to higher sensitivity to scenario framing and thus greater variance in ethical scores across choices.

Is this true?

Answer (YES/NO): NO